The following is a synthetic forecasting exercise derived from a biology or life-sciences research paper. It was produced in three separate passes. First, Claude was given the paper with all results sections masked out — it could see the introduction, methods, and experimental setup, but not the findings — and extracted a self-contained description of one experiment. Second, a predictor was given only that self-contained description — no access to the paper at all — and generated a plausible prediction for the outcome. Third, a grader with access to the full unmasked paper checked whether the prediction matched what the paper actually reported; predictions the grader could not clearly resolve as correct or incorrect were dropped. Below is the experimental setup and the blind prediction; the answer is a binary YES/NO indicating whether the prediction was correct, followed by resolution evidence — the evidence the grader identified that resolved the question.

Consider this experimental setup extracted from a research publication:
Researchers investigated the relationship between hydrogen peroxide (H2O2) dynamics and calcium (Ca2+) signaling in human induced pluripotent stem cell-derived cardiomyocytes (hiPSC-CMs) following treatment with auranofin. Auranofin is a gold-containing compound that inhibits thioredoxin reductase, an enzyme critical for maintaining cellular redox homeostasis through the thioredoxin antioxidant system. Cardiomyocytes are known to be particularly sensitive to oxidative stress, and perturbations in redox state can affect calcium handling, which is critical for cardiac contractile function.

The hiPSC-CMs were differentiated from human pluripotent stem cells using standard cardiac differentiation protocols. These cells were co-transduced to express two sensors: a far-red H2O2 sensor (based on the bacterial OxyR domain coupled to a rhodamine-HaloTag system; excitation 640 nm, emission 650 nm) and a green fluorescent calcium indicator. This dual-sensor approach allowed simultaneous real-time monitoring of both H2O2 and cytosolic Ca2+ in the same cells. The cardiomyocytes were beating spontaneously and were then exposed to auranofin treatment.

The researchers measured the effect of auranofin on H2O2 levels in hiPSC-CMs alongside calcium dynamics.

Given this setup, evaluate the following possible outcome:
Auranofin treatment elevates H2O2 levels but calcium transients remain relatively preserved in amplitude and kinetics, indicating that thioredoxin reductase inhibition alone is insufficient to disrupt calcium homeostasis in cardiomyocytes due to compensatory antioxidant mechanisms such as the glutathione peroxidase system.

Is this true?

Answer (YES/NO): NO